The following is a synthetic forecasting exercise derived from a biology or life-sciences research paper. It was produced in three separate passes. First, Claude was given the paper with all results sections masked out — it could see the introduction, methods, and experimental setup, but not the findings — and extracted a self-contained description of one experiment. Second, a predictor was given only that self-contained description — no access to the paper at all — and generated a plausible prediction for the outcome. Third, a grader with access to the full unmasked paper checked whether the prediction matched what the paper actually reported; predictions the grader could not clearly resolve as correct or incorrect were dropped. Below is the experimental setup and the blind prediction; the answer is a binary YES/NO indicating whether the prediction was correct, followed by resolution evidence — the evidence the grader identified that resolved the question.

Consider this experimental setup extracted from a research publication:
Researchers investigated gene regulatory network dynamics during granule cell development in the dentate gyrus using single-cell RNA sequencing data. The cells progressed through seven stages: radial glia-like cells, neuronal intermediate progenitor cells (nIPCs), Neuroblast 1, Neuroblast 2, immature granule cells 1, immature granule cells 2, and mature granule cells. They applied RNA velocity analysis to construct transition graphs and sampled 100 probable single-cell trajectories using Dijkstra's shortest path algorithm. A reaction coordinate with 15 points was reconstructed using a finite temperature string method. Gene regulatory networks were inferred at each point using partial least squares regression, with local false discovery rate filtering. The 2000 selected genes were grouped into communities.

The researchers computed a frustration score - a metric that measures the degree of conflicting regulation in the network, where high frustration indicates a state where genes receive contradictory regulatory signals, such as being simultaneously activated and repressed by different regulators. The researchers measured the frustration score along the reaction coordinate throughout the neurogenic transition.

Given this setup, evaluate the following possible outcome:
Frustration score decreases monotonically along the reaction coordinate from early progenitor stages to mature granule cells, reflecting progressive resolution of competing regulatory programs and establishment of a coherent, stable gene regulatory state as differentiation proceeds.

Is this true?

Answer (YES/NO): NO